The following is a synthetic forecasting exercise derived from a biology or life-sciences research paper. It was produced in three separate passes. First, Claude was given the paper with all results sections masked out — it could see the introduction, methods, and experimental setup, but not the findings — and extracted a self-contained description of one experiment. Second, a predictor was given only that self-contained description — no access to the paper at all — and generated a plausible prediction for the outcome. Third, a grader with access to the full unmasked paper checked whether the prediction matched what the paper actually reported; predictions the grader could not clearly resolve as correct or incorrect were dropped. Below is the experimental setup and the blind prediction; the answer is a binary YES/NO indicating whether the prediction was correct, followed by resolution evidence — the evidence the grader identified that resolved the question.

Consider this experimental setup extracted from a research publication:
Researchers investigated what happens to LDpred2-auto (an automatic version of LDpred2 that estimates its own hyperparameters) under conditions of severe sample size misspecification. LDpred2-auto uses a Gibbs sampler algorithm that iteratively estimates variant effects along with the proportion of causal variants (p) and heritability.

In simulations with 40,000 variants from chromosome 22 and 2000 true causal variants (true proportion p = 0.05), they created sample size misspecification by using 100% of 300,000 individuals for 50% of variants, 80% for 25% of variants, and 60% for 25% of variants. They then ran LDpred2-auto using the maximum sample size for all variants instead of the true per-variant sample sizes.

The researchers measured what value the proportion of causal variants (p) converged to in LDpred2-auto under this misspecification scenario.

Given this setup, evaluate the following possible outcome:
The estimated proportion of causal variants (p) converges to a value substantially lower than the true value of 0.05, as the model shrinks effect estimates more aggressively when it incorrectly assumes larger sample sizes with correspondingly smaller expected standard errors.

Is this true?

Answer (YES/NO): NO